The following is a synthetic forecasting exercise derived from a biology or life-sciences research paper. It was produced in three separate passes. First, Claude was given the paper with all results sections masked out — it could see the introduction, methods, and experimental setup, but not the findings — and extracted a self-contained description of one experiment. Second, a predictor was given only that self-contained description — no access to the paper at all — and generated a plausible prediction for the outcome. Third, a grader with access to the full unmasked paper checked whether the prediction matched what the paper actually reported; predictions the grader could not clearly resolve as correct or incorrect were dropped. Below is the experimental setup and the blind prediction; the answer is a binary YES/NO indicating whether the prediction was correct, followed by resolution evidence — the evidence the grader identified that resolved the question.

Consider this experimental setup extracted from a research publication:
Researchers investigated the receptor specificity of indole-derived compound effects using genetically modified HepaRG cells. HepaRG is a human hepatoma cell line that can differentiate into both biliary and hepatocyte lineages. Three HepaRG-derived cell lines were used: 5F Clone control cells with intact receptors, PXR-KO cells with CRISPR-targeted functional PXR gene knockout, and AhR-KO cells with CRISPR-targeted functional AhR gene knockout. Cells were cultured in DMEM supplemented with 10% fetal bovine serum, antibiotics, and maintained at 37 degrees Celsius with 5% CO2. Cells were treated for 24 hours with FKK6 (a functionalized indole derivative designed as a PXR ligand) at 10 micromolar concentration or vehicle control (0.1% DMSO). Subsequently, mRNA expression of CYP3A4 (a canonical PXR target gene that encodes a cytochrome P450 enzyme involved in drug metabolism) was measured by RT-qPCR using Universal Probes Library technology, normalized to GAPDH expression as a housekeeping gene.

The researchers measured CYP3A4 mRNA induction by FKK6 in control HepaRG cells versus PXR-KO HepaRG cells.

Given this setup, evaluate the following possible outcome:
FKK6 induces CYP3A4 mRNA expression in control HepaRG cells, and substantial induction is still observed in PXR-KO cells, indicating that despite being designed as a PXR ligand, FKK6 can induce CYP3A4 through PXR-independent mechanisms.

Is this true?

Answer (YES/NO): NO